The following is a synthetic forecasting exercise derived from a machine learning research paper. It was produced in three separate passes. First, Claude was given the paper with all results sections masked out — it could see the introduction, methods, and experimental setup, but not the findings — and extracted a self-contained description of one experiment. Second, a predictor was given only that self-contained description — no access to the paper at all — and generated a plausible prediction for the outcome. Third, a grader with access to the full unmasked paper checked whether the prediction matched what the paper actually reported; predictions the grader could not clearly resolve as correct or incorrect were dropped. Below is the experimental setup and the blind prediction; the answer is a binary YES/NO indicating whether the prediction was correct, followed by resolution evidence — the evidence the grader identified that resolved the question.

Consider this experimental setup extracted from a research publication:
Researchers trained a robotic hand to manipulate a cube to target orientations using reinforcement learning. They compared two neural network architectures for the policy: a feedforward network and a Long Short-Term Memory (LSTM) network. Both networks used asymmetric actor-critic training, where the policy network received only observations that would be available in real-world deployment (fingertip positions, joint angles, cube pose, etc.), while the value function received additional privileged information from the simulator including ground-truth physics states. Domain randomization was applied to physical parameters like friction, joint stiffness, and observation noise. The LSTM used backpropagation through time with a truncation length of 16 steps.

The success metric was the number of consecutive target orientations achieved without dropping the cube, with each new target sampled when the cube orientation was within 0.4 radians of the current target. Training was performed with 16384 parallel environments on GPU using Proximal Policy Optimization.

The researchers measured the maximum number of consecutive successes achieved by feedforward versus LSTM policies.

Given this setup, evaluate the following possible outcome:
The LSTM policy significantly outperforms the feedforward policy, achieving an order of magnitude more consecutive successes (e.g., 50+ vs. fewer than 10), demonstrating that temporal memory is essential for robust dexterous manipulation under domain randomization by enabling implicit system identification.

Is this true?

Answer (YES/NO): NO